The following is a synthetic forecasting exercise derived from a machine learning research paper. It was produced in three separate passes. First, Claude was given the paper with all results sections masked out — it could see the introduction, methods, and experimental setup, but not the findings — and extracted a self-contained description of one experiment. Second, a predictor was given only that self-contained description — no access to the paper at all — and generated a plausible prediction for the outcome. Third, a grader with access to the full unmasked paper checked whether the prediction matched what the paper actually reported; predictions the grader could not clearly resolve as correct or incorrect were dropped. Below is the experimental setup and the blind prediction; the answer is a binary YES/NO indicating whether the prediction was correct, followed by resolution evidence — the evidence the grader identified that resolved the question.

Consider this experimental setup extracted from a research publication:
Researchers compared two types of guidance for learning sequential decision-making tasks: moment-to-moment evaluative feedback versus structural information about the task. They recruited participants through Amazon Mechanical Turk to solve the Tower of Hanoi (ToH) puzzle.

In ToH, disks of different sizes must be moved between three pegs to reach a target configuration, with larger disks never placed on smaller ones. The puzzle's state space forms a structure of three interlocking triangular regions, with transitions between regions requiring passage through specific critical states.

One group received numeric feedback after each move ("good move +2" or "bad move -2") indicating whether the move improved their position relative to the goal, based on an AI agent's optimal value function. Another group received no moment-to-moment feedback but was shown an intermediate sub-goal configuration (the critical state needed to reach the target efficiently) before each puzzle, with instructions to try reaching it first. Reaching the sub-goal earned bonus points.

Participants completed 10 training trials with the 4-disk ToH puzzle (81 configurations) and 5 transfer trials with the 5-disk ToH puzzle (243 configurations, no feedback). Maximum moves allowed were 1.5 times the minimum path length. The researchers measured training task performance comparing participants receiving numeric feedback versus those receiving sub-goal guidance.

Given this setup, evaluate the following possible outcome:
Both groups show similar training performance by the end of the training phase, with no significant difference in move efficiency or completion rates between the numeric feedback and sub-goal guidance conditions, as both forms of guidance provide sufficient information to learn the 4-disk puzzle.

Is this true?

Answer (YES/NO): NO